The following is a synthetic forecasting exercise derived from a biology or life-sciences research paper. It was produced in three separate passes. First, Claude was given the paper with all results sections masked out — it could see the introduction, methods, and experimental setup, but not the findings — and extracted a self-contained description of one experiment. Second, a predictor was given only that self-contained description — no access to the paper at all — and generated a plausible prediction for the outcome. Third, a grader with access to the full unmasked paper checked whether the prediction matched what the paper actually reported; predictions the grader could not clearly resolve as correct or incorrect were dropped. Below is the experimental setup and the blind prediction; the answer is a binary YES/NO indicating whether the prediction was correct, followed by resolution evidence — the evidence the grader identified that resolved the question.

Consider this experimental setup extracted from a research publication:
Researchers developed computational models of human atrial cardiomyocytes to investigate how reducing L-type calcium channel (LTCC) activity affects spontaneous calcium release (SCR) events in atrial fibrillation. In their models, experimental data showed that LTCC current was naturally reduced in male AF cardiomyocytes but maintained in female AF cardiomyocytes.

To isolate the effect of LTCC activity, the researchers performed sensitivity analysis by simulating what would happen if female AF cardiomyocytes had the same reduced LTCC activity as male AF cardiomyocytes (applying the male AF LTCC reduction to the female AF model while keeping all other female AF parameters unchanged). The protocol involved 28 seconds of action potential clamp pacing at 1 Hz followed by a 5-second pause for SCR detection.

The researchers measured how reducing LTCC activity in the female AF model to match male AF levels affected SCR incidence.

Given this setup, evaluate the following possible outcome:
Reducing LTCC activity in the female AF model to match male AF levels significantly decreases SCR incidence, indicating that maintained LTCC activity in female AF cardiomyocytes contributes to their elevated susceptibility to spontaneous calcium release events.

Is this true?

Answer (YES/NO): YES